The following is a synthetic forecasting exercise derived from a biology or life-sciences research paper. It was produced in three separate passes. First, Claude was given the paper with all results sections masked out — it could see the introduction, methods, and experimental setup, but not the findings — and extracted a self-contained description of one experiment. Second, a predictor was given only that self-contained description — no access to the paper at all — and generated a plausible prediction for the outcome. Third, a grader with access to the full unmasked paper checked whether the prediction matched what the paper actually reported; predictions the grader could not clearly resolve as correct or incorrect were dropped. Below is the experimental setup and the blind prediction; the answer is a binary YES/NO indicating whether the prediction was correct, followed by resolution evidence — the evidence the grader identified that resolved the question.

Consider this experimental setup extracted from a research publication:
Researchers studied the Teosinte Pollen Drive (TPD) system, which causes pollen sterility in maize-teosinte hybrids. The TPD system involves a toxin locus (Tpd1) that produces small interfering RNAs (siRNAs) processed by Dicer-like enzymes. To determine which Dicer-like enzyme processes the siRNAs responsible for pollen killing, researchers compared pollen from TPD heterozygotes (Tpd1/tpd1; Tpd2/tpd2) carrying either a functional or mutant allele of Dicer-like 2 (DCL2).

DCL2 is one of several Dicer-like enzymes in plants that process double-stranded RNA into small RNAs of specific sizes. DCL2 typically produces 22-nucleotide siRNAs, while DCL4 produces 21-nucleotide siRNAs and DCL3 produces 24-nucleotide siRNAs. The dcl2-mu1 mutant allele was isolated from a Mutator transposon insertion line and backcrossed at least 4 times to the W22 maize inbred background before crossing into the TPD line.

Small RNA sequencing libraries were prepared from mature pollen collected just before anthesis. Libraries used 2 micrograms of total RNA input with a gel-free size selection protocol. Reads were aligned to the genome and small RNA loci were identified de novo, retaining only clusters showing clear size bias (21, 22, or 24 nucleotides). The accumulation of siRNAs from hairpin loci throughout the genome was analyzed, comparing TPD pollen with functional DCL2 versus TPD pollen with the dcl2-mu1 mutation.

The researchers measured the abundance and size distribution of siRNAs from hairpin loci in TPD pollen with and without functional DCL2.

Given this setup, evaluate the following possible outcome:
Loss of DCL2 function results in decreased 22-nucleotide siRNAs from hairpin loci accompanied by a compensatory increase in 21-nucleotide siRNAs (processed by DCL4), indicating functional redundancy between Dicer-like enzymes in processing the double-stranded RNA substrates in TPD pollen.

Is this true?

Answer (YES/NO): NO